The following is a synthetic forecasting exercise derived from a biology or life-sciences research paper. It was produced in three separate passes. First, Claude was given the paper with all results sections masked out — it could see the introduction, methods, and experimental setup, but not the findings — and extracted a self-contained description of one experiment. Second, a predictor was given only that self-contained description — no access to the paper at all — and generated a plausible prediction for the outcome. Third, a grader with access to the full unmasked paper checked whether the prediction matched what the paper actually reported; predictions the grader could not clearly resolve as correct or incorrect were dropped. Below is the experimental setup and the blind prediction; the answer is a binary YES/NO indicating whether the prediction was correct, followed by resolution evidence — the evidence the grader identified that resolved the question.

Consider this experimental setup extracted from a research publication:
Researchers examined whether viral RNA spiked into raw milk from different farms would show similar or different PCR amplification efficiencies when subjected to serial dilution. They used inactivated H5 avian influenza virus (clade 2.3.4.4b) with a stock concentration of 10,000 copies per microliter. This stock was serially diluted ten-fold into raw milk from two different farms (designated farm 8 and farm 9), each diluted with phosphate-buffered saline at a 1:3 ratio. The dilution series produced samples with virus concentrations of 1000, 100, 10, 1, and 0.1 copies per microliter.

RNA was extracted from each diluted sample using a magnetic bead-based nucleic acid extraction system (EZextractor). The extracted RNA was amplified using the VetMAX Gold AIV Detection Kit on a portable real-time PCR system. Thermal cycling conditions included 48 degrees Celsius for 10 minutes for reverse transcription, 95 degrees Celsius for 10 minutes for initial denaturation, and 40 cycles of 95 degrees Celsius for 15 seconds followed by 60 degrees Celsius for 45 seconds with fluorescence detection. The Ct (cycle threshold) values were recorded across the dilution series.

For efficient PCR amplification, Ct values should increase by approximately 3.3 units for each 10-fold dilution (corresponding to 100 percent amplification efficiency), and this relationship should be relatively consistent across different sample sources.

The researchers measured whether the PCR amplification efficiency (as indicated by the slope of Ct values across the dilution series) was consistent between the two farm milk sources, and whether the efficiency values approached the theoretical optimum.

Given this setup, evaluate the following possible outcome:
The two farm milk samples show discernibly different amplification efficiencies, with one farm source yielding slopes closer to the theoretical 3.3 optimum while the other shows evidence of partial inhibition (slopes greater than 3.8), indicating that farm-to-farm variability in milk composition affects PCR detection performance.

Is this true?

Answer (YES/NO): NO